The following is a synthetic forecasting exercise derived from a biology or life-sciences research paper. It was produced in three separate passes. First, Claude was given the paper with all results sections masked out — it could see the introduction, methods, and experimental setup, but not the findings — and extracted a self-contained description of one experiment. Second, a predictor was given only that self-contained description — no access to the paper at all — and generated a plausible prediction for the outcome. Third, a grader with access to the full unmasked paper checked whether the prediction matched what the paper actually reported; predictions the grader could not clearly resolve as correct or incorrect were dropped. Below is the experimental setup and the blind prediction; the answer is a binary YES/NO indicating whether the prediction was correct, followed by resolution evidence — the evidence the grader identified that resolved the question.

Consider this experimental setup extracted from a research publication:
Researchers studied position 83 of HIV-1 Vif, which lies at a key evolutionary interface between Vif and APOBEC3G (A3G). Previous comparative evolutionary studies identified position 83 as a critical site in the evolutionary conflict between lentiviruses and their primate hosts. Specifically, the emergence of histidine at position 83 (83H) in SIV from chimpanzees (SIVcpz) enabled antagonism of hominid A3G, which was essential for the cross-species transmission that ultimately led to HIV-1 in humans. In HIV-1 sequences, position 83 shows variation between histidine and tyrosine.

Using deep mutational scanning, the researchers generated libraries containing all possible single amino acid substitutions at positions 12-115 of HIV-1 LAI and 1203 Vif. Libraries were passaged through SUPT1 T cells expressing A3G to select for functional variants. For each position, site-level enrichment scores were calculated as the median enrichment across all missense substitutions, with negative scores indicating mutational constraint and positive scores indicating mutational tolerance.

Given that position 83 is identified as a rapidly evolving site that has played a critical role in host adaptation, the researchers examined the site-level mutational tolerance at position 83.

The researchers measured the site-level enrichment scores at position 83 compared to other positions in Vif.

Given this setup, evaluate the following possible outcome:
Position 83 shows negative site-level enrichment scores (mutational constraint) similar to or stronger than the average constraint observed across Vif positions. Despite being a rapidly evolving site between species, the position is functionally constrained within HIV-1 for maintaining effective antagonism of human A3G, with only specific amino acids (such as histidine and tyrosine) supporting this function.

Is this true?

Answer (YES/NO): NO